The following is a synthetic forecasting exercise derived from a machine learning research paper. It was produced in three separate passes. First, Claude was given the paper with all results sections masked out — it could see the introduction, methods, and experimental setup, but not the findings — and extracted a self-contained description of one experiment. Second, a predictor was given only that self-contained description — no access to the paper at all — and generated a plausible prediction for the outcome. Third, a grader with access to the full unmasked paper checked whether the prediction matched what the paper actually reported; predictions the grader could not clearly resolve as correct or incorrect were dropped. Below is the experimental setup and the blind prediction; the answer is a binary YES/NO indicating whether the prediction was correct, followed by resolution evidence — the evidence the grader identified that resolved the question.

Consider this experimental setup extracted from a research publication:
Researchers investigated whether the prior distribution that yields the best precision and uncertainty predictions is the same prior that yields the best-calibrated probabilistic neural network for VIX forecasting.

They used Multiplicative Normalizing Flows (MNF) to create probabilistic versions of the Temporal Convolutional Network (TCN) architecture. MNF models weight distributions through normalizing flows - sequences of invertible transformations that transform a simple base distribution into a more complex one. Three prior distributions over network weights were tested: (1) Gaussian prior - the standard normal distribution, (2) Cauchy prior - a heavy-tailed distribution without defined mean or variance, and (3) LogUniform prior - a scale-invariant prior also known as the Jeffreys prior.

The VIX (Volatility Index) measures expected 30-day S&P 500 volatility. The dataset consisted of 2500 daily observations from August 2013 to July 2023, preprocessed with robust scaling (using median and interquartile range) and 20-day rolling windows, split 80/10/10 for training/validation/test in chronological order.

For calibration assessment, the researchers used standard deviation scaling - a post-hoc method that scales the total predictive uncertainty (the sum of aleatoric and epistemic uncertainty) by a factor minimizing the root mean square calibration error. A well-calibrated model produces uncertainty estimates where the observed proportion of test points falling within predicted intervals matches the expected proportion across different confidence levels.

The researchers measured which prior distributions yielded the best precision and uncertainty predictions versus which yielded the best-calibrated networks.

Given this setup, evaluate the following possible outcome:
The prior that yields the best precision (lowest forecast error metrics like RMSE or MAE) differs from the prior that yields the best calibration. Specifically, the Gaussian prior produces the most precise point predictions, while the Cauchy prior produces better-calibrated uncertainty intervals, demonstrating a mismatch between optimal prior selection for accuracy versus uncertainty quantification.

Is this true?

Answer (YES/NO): NO